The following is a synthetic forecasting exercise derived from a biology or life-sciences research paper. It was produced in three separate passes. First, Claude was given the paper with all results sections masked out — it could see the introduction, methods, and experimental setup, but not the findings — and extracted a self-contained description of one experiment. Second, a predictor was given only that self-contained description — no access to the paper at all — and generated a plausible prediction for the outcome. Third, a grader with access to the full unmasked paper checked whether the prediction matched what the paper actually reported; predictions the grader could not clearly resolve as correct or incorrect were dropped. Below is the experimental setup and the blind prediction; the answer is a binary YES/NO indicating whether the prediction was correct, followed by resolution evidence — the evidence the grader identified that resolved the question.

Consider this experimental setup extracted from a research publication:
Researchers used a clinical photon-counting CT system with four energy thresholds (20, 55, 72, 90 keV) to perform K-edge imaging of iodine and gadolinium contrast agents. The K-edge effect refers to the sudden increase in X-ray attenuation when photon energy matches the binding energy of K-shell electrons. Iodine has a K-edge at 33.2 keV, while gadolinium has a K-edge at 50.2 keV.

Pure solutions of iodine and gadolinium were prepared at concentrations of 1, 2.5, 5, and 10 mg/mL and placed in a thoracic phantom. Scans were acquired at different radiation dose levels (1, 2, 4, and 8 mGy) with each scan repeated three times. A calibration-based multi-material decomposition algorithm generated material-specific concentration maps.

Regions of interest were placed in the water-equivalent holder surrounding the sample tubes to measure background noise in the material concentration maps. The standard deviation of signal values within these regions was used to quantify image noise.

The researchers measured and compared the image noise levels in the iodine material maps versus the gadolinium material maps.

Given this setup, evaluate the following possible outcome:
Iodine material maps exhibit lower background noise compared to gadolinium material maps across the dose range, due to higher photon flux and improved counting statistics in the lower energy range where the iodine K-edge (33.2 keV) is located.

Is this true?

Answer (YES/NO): NO